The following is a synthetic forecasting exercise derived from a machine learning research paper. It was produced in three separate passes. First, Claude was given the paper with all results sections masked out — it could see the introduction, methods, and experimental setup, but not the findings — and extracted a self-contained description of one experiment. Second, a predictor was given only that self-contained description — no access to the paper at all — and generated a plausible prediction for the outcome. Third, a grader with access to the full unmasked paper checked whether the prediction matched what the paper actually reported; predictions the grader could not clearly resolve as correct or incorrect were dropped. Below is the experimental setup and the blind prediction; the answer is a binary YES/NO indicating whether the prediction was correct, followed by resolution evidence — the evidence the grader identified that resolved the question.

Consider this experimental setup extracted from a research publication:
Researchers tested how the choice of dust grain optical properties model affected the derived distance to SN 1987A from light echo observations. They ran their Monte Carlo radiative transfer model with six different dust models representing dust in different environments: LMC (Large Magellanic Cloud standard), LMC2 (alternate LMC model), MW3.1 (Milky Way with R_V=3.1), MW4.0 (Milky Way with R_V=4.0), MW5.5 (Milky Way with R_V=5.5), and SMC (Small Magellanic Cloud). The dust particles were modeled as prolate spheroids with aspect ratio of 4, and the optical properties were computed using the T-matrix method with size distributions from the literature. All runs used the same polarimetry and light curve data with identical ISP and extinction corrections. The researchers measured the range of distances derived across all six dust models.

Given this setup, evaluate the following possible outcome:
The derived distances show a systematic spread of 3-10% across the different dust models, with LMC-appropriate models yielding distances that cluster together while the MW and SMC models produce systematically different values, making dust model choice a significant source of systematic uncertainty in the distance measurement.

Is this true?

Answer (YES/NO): NO